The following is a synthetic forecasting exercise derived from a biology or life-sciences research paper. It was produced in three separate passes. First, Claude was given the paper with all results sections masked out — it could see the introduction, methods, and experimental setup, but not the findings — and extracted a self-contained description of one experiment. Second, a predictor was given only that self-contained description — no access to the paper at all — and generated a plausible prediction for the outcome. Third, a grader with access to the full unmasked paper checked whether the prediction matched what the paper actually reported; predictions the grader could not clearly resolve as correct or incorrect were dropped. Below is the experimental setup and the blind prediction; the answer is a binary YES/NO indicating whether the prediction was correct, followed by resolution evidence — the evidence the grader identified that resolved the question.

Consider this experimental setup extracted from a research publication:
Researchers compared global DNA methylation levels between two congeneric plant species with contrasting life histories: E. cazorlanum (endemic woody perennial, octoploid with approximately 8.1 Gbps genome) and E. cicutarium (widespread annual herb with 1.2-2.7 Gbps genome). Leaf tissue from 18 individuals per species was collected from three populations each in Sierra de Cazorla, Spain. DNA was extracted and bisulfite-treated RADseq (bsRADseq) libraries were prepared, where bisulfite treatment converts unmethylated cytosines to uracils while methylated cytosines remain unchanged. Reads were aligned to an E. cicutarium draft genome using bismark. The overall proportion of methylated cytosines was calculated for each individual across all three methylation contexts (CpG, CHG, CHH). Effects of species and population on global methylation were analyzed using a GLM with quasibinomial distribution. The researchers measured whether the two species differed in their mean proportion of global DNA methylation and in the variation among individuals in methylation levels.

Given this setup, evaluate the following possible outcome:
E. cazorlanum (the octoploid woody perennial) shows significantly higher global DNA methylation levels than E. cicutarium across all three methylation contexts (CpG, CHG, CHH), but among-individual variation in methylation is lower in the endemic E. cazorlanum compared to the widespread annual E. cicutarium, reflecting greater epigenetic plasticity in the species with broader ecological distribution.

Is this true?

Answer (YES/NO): NO